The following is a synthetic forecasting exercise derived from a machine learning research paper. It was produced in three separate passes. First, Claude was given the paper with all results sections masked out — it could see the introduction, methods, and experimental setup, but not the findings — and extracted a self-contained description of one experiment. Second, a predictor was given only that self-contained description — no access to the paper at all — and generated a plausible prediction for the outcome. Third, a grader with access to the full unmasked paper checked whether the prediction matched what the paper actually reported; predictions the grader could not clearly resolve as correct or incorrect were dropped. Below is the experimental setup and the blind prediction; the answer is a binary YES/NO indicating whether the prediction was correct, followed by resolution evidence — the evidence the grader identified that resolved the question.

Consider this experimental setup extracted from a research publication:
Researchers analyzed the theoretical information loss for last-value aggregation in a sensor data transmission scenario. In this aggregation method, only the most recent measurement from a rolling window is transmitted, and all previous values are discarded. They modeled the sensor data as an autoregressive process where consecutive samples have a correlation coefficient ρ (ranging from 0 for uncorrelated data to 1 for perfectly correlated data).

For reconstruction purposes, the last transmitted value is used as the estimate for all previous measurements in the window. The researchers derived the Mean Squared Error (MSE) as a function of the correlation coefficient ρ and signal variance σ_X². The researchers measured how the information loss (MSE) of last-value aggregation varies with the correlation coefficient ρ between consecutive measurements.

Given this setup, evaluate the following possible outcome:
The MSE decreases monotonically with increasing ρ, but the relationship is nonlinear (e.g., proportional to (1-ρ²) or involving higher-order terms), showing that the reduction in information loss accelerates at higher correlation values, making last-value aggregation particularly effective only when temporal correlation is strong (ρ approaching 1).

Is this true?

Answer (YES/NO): YES